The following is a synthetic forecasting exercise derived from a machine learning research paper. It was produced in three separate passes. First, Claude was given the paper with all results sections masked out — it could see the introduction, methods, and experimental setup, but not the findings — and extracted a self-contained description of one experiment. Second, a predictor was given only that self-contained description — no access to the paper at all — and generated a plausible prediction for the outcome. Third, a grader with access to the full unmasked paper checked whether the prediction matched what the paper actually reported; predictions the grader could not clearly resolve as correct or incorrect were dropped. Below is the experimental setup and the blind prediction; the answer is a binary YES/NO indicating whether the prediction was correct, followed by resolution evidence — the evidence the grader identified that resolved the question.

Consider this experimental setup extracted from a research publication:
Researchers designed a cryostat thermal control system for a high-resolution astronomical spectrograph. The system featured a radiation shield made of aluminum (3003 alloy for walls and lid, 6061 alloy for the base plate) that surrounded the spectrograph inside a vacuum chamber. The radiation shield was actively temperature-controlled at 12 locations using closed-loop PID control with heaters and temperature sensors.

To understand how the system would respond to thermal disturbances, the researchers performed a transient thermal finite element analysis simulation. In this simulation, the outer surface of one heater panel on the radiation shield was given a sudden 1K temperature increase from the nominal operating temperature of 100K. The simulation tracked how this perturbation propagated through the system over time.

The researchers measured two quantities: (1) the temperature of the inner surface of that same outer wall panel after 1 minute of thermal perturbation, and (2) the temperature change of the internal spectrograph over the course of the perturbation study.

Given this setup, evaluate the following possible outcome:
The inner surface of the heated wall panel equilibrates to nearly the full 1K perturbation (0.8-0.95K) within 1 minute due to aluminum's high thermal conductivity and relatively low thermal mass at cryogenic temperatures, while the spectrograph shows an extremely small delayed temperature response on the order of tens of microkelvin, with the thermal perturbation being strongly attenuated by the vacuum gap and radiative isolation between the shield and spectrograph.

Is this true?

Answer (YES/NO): NO